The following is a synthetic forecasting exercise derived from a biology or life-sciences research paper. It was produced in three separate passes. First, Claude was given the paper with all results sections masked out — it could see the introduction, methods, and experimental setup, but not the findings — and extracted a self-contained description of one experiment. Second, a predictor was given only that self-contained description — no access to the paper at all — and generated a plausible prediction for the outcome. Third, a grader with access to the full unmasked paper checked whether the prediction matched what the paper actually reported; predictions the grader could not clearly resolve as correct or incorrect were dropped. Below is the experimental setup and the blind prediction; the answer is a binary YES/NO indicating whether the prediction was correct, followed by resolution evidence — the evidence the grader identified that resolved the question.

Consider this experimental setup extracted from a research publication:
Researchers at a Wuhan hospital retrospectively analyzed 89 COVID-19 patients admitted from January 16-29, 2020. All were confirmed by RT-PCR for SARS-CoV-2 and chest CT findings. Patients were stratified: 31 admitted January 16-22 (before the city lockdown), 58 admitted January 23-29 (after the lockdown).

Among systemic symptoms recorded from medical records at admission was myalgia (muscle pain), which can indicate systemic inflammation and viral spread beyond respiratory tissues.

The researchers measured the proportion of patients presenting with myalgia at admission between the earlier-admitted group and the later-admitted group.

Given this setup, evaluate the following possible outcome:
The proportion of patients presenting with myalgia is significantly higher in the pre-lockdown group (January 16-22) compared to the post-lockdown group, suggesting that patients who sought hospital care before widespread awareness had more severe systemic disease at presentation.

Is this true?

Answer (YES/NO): YES